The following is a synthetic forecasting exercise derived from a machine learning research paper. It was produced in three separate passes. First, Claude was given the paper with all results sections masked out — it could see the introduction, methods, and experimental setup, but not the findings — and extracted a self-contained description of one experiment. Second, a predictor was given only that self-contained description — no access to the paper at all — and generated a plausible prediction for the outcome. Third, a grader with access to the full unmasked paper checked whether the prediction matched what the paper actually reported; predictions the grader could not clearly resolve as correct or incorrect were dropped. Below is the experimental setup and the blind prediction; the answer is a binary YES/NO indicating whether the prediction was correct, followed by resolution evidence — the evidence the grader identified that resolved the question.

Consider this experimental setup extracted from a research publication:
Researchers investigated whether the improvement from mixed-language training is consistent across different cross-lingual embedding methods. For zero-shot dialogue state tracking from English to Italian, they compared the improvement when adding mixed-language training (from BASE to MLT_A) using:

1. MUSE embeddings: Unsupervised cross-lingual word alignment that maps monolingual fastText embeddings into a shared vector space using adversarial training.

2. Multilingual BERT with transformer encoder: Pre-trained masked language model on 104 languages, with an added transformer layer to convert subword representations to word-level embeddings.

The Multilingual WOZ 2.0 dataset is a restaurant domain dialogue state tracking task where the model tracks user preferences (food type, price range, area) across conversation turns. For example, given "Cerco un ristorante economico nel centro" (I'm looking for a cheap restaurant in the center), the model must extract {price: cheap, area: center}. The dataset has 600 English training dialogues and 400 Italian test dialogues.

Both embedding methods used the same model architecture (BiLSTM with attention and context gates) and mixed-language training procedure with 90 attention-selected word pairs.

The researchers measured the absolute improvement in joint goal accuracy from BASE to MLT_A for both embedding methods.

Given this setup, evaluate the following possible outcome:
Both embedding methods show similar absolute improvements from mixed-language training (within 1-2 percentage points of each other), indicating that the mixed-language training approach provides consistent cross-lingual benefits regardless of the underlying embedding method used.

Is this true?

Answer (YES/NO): YES